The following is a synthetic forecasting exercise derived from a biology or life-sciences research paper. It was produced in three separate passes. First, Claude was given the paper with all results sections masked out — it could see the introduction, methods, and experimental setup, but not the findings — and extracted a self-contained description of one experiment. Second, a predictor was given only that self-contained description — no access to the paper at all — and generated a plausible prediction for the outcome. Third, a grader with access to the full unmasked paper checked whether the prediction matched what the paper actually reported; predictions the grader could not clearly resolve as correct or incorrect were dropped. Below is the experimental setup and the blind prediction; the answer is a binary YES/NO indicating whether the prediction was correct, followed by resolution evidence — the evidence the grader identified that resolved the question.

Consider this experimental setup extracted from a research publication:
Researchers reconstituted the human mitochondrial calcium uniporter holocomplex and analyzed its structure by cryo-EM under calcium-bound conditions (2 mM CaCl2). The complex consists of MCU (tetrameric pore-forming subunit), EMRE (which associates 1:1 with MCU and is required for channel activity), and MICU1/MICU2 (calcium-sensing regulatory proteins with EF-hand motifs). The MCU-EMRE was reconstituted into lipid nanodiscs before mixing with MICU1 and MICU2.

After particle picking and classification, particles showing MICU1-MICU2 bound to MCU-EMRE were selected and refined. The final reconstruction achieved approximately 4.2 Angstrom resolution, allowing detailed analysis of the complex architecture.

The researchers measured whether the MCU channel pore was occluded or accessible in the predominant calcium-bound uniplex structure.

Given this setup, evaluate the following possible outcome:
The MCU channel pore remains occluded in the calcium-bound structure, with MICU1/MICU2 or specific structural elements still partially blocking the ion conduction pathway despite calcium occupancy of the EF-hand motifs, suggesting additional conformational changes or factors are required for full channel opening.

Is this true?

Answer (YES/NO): NO